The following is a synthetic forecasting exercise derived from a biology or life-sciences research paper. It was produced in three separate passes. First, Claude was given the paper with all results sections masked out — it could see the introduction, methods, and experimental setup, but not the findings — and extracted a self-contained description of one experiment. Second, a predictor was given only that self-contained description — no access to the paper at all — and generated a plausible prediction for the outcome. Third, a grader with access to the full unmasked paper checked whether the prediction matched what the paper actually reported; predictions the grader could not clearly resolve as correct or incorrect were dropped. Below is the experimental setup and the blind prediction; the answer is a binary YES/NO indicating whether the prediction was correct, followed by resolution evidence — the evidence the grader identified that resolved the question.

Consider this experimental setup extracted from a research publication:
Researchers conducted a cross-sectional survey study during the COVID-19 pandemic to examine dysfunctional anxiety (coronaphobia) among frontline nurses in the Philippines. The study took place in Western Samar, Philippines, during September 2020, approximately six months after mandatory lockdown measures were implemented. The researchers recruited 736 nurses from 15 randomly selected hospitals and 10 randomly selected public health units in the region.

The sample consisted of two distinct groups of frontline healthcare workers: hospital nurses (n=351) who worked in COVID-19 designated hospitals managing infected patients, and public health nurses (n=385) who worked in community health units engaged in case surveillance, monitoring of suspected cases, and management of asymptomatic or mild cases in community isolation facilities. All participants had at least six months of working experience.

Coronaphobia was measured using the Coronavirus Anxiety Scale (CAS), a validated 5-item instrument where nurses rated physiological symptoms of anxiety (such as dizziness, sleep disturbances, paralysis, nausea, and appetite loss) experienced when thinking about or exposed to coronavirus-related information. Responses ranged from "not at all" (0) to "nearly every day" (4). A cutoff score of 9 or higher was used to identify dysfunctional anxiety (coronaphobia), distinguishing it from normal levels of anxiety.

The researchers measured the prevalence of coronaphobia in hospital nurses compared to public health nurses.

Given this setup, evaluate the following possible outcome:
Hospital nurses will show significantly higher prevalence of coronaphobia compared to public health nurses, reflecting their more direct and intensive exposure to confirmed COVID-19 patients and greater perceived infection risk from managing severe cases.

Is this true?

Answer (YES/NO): NO